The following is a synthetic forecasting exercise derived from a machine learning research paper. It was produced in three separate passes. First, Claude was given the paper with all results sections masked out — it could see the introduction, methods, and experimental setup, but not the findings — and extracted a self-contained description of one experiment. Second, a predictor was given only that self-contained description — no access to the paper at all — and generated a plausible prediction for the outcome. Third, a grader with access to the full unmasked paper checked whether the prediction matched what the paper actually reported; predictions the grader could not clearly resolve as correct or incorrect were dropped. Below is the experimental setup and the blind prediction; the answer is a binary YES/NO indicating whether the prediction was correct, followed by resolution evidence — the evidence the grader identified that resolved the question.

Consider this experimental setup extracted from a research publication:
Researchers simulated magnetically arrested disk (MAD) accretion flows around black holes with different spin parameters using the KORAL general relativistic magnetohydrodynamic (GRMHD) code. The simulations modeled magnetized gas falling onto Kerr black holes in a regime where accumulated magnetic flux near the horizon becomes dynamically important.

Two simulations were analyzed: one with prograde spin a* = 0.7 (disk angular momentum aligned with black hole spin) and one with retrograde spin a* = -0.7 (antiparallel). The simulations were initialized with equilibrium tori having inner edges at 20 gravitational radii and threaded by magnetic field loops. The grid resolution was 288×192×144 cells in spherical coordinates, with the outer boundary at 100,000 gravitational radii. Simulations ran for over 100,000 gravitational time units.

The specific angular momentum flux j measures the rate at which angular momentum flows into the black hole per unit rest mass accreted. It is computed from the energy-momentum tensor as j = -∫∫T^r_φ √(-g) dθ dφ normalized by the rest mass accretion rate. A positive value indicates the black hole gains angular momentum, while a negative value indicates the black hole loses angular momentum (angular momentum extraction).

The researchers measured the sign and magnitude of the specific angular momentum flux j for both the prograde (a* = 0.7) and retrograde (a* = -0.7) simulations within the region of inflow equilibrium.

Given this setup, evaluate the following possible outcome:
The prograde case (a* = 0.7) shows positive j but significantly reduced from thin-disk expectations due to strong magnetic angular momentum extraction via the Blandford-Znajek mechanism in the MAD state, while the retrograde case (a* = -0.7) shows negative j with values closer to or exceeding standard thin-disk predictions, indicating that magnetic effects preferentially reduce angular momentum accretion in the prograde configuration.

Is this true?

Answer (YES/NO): NO